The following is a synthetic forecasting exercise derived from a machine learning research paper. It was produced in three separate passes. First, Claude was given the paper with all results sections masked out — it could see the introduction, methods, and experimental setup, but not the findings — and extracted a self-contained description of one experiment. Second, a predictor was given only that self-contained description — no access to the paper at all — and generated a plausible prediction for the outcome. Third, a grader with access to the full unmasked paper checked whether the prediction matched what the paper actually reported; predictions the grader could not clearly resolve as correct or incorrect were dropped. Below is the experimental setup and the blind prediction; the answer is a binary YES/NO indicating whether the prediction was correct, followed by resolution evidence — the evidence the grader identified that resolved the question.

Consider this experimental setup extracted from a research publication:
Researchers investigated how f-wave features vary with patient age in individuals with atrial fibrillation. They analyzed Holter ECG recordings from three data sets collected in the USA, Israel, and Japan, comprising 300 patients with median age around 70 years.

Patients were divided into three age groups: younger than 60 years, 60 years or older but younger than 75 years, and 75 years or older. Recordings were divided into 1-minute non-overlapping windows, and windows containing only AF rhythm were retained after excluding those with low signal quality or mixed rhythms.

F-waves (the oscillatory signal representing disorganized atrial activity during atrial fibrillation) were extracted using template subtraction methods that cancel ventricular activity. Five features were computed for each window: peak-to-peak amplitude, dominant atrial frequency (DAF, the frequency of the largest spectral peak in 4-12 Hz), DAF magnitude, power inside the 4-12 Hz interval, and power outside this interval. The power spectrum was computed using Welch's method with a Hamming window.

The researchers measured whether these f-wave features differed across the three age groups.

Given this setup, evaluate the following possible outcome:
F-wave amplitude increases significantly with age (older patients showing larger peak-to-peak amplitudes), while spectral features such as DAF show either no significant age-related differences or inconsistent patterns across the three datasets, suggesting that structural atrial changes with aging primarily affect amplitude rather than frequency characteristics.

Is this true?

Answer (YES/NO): NO